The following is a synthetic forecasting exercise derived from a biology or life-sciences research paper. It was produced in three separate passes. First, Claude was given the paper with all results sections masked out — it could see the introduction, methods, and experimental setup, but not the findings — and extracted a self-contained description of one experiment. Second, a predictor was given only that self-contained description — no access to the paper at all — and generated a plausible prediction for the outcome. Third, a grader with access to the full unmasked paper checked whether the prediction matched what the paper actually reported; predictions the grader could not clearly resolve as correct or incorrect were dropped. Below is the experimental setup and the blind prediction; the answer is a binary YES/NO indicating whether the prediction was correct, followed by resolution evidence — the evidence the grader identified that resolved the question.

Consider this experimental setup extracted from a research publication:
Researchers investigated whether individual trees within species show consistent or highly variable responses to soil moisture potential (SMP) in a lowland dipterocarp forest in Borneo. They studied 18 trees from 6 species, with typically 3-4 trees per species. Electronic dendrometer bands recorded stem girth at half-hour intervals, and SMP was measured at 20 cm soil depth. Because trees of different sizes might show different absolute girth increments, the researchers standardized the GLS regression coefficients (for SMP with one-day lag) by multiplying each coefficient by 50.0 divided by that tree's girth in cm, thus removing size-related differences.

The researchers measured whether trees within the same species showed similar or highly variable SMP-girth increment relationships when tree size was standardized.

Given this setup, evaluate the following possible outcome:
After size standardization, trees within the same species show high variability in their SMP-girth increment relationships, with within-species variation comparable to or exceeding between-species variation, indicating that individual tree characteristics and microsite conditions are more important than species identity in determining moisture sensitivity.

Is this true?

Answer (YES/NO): YES